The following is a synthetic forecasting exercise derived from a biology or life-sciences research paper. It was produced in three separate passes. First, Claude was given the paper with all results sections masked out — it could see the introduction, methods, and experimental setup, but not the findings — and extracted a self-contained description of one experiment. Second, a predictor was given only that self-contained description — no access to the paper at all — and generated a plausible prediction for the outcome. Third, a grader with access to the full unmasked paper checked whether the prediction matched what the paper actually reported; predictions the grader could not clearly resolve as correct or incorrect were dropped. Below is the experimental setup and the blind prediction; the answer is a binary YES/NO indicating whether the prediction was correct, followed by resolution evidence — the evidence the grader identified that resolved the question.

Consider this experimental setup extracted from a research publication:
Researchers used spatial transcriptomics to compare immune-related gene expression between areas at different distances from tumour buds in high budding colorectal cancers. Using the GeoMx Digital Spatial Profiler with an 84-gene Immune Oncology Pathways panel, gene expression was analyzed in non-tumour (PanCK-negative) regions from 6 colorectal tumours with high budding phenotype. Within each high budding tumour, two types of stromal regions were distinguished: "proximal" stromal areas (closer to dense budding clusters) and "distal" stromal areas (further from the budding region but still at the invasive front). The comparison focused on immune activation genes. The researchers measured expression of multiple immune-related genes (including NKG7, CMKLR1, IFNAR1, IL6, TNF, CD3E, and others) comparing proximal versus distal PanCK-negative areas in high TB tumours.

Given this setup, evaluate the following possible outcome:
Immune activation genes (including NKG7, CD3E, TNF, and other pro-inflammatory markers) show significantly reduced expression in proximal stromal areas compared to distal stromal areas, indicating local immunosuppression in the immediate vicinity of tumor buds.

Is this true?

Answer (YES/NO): YES